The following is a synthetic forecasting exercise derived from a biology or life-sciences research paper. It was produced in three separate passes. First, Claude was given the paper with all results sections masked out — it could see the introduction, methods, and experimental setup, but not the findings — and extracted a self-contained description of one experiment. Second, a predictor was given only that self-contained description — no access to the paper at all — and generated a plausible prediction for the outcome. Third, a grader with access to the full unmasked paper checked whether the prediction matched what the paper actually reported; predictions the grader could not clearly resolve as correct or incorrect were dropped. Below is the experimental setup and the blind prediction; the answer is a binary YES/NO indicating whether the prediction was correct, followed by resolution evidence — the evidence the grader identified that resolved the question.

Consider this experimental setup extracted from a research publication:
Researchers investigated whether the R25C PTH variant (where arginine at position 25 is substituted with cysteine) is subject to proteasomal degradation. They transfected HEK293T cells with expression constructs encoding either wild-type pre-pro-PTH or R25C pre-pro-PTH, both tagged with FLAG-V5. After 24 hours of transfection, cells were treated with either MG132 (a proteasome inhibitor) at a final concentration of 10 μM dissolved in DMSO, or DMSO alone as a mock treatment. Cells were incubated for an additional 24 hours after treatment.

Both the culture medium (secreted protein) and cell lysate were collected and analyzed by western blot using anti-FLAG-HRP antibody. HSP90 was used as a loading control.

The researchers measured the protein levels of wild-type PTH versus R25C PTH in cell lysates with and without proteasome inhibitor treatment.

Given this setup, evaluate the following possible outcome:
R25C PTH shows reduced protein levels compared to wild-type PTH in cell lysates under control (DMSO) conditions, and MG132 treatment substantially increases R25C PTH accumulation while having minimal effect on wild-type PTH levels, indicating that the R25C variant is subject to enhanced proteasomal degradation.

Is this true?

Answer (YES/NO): NO